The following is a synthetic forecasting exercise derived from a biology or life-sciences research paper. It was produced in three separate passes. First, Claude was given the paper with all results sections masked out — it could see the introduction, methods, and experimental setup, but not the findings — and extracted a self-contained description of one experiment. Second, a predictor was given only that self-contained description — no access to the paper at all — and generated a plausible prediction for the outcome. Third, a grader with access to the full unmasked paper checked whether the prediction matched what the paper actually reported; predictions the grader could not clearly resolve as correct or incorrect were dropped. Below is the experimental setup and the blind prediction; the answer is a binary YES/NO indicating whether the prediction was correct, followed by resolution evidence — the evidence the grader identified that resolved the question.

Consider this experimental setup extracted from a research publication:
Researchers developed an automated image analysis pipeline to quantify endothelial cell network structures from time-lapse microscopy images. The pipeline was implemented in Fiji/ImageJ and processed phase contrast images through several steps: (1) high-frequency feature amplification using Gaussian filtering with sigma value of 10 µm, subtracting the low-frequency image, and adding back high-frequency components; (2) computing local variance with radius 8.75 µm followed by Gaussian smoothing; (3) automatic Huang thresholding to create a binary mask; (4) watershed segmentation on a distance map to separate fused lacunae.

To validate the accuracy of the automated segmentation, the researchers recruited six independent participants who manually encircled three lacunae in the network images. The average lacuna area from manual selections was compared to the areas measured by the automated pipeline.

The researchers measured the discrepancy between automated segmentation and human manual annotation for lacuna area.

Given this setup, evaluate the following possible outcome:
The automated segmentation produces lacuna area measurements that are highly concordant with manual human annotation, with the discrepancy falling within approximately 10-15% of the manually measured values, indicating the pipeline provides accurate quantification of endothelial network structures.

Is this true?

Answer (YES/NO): NO